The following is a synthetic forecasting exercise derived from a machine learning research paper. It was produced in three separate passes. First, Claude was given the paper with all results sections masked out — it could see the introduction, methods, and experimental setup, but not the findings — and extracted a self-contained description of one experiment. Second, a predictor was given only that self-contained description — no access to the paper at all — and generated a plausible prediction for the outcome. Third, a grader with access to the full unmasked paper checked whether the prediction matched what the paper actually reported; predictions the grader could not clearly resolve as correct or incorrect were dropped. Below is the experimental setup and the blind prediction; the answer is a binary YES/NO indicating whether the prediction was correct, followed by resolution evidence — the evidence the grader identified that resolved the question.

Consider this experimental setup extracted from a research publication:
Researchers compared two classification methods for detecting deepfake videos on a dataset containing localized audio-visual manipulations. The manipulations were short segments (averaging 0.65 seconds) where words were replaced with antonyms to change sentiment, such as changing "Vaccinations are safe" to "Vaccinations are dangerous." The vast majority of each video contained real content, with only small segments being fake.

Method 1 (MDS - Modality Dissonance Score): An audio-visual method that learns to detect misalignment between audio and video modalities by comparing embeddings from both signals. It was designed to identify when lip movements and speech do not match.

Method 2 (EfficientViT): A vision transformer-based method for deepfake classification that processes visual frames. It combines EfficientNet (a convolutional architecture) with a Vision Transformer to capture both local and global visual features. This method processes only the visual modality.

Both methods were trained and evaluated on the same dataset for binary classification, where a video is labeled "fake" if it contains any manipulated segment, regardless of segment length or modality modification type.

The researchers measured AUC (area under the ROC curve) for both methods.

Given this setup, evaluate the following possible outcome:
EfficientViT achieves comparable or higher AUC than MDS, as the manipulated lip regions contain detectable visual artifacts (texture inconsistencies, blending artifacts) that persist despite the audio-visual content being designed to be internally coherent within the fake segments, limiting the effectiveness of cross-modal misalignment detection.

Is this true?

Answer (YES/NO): YES